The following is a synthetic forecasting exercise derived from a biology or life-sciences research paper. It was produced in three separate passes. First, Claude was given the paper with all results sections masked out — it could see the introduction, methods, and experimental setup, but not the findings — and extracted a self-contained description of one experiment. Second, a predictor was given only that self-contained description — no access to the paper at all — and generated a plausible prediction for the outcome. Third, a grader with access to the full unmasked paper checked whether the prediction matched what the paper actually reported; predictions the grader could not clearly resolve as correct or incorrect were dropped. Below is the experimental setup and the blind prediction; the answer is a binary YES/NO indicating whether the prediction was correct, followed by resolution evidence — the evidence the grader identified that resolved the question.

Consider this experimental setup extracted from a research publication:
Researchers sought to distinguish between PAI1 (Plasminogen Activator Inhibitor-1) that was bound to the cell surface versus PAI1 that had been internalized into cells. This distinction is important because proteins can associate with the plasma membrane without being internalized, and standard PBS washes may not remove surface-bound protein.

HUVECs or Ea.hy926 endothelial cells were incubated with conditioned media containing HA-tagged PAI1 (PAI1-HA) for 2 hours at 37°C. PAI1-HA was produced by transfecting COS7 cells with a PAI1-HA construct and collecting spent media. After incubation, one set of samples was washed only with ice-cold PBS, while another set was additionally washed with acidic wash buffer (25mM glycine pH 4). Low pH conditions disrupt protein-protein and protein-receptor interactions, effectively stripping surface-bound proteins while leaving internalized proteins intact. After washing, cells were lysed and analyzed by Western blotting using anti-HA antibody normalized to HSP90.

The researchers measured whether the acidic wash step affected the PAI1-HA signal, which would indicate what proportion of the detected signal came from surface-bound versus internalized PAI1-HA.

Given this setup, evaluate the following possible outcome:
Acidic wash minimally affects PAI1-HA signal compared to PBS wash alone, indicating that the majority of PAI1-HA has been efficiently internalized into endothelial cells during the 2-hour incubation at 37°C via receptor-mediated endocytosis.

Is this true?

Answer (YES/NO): NO